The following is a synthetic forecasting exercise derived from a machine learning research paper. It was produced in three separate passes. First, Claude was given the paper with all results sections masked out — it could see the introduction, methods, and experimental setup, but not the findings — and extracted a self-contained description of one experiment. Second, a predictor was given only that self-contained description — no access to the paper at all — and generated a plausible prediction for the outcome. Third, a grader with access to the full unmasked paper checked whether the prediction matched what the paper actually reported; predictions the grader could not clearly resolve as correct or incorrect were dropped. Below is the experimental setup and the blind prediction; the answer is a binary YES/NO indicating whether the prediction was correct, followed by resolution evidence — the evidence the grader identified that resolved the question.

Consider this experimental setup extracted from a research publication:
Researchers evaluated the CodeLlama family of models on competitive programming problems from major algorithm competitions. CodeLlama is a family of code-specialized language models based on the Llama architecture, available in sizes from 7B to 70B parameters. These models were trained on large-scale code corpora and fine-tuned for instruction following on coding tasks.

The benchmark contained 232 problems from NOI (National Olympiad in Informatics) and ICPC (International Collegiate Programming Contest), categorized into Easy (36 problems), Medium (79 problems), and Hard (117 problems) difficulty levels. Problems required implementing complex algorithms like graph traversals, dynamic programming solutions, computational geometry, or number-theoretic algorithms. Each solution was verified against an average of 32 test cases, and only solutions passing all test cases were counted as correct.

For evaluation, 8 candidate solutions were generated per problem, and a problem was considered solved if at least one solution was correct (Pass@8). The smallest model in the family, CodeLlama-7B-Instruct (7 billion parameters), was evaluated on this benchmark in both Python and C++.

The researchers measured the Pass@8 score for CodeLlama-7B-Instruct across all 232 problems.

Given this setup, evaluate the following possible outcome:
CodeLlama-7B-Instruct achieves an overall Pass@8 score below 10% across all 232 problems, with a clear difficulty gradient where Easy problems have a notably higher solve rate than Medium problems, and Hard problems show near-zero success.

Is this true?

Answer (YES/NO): NO